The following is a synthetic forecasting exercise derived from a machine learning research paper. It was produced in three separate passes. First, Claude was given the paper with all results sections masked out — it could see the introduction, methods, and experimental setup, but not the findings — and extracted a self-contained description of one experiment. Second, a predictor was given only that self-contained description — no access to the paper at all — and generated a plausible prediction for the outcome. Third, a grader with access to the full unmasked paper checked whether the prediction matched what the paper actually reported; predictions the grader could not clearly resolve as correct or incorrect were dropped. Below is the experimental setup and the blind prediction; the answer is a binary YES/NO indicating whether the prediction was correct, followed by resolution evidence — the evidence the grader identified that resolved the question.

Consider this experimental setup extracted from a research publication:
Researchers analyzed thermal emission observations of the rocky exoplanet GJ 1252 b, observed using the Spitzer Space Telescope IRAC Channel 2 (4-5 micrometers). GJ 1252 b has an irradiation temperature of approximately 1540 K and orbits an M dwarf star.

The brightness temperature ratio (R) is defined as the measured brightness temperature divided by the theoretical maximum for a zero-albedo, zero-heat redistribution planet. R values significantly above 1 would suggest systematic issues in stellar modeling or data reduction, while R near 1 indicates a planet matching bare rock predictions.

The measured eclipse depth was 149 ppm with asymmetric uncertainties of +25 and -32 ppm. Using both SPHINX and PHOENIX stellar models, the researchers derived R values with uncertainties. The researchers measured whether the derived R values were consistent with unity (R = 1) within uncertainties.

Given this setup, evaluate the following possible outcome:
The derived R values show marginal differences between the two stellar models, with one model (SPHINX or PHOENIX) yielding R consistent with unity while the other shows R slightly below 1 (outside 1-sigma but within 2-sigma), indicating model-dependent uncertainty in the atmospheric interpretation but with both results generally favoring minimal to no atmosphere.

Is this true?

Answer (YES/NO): NO